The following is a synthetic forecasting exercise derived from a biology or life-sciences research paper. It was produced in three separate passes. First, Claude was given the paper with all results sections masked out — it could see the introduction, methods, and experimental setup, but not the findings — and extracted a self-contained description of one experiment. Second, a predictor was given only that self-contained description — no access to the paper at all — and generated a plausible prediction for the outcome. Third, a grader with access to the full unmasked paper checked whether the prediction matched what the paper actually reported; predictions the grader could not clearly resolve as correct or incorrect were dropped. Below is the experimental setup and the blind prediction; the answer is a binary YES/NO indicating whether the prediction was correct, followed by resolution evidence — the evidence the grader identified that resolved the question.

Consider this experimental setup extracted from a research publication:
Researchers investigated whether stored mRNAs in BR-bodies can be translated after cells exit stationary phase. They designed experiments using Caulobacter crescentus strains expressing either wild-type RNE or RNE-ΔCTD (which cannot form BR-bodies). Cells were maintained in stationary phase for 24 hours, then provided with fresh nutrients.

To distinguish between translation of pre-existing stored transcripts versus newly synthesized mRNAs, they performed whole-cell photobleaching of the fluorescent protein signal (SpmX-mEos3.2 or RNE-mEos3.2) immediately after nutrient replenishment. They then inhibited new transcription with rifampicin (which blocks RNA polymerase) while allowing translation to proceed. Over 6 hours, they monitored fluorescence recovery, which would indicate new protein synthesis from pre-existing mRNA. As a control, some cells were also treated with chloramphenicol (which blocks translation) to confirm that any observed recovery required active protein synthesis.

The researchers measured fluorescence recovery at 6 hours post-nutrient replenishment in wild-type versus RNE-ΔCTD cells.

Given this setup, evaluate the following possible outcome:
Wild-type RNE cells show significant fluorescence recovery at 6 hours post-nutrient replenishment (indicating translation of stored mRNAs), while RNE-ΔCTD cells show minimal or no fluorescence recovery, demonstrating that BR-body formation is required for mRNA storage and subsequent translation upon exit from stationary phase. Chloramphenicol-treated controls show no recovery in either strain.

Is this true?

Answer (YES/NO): YES